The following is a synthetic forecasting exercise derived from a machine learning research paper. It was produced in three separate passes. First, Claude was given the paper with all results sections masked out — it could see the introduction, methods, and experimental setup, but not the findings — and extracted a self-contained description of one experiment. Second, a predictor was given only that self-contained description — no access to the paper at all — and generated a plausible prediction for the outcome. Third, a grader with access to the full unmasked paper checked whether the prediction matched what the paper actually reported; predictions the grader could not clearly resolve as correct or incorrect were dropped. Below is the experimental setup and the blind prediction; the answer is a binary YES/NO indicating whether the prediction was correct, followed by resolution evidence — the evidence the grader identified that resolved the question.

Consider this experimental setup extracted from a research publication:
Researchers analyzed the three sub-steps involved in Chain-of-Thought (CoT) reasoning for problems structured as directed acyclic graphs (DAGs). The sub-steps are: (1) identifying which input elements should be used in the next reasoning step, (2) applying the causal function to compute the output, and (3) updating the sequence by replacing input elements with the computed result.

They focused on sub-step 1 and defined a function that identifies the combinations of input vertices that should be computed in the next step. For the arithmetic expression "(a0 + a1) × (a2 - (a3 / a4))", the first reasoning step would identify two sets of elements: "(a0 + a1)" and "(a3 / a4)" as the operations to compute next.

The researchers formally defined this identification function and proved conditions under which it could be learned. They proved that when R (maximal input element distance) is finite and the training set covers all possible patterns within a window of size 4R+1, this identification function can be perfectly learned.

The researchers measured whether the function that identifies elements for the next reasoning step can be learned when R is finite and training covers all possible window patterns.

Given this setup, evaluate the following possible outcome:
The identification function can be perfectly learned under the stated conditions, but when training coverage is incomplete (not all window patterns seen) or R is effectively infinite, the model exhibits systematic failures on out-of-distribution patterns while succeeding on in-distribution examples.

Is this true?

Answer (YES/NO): NO